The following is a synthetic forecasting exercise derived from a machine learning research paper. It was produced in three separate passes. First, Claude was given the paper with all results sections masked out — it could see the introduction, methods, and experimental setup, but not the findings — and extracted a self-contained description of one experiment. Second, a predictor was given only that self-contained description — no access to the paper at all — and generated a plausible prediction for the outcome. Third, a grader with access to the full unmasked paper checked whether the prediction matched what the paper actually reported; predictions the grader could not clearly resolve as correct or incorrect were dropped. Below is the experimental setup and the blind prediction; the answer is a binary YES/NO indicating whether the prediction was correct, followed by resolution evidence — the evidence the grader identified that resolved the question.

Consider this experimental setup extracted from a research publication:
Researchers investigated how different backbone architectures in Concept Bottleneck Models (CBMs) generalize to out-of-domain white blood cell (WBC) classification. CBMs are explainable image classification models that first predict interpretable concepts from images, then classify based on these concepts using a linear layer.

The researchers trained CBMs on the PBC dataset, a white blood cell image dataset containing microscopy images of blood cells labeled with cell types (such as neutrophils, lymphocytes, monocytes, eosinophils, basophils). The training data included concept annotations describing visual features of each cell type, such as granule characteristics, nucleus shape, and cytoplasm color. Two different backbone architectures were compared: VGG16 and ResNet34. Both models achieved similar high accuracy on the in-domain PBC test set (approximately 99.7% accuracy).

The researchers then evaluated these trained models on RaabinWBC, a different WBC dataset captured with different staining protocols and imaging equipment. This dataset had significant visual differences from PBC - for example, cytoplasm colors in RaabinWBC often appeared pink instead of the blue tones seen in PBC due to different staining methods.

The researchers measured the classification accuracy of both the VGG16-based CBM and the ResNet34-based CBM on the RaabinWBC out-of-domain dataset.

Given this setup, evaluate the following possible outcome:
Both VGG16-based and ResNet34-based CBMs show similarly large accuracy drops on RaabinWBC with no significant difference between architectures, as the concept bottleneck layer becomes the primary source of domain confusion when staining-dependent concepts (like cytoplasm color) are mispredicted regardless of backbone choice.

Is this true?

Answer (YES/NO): NO